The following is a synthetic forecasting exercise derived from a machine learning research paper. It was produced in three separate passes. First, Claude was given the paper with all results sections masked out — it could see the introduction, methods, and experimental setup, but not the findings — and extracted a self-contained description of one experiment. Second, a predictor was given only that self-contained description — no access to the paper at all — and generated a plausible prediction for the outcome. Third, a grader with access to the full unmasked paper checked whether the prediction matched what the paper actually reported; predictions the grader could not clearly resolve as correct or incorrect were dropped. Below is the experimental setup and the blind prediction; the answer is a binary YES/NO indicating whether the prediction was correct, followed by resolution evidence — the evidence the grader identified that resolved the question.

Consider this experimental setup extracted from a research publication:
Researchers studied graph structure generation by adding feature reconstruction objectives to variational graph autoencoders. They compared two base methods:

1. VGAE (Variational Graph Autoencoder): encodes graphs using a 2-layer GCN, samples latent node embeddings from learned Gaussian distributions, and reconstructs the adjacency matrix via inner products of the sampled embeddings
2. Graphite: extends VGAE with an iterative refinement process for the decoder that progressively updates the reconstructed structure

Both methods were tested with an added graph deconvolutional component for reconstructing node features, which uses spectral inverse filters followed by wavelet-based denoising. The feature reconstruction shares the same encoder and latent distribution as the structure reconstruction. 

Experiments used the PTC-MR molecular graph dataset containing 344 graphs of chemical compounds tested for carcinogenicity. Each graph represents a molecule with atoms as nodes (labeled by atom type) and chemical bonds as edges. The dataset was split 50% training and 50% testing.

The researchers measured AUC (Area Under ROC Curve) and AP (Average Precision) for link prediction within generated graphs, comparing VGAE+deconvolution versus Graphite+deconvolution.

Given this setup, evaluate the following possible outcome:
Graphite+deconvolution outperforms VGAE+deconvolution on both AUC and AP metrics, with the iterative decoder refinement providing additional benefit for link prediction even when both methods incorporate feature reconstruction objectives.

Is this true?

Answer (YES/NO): YES